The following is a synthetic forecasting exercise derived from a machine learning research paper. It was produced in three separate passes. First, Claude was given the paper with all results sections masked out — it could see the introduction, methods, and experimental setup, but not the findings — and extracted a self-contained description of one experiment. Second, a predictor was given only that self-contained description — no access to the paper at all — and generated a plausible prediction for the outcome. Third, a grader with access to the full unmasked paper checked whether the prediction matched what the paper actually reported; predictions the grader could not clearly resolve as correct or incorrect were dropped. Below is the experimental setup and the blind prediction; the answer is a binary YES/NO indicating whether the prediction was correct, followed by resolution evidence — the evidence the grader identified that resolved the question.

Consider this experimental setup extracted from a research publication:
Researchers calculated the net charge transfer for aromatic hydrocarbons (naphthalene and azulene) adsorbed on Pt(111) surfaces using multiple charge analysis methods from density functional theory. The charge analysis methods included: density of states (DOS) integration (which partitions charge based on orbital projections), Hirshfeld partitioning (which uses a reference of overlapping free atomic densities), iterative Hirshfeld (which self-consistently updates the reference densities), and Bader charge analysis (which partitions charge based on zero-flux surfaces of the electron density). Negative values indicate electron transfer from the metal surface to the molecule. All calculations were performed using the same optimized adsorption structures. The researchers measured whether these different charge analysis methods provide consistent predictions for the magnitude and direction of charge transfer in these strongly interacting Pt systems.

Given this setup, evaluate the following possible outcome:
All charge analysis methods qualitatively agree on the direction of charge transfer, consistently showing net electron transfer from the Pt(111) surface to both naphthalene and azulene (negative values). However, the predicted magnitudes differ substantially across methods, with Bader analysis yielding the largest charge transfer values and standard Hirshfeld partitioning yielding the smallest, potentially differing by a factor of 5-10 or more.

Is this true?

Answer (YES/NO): NO